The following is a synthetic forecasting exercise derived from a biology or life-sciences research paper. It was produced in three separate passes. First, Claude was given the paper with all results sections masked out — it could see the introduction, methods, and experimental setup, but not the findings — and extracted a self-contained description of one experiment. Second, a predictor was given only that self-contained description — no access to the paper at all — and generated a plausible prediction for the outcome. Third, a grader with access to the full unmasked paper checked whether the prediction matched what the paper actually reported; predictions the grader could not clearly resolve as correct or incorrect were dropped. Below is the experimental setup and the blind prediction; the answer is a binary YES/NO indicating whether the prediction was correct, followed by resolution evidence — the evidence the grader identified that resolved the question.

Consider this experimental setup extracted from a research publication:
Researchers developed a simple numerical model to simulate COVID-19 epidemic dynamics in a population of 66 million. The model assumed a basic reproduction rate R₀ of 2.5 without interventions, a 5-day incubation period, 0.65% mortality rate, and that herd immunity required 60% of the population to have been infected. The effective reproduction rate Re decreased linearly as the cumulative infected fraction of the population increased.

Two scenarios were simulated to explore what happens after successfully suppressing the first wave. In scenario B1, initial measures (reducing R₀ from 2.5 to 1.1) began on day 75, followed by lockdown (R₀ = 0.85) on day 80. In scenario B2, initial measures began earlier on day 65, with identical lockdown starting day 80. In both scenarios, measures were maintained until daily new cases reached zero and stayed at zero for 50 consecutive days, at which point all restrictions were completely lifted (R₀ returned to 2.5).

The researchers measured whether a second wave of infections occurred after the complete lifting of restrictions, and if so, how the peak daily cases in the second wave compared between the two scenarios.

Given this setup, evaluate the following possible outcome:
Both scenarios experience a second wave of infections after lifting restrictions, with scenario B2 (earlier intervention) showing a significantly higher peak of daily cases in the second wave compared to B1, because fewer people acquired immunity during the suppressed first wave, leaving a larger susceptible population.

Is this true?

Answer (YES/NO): NO